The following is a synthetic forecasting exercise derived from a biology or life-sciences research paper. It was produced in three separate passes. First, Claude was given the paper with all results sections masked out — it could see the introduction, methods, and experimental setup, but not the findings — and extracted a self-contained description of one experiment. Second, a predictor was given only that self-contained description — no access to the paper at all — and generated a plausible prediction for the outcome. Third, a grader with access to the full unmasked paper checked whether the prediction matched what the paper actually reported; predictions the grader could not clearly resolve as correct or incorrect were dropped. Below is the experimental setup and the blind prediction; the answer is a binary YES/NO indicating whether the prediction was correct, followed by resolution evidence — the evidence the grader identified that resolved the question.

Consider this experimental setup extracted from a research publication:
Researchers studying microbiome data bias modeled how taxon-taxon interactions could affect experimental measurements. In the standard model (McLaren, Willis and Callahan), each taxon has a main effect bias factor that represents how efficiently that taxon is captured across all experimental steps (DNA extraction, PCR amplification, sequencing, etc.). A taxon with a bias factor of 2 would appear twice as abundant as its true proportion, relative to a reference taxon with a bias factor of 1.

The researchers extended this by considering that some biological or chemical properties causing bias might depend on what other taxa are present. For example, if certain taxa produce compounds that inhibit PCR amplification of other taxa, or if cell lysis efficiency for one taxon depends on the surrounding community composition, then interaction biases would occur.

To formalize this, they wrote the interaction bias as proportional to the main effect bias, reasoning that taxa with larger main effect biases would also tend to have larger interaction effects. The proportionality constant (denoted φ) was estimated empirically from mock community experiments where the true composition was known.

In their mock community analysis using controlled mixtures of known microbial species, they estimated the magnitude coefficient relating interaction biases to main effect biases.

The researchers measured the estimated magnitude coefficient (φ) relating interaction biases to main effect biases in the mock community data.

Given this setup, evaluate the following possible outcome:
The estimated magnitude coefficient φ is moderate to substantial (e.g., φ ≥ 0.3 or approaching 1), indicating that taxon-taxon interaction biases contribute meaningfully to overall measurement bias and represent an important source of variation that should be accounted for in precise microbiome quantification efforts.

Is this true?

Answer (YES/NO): NO